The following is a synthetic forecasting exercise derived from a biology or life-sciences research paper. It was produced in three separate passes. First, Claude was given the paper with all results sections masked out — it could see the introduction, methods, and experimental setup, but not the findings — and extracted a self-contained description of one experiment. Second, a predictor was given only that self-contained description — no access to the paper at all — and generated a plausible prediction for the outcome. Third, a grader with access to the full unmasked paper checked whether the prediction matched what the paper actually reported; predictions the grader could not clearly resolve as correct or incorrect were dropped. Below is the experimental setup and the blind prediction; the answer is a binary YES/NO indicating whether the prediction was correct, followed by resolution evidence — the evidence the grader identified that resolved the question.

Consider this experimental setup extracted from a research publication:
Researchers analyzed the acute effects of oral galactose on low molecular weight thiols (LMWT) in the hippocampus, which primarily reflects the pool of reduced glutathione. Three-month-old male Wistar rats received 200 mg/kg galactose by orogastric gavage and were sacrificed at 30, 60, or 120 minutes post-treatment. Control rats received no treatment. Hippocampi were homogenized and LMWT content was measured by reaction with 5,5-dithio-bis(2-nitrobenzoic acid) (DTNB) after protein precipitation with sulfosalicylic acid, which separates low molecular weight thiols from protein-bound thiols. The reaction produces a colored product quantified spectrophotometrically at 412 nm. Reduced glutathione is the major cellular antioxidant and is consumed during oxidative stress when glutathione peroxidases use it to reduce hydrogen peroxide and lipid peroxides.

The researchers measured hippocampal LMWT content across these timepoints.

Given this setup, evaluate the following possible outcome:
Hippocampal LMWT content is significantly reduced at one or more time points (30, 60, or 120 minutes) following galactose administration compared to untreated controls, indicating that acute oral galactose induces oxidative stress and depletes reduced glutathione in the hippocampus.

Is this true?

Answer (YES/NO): NO